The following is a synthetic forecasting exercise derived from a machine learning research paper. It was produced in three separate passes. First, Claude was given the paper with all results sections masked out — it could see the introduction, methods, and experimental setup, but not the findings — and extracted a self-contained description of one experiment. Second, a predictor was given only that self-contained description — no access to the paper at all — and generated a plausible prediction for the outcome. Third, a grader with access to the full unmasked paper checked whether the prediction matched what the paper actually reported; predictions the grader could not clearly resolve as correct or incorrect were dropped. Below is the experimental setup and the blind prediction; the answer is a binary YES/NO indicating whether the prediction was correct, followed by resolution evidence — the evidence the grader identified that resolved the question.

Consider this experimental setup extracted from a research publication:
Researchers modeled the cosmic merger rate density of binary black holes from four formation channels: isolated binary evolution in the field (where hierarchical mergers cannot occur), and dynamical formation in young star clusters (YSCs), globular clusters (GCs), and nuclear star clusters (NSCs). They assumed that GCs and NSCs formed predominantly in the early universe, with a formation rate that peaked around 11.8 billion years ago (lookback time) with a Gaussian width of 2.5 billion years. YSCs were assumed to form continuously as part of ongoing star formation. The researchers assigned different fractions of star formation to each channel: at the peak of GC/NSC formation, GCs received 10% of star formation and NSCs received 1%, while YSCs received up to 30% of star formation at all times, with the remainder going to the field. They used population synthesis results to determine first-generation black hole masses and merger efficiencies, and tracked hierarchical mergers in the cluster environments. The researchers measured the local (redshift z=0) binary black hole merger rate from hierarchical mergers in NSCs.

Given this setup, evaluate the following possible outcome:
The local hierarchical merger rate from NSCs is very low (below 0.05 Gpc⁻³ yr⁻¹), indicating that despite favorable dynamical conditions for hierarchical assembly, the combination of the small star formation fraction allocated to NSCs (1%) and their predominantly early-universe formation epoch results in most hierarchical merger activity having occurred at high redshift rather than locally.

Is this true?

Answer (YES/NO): NO